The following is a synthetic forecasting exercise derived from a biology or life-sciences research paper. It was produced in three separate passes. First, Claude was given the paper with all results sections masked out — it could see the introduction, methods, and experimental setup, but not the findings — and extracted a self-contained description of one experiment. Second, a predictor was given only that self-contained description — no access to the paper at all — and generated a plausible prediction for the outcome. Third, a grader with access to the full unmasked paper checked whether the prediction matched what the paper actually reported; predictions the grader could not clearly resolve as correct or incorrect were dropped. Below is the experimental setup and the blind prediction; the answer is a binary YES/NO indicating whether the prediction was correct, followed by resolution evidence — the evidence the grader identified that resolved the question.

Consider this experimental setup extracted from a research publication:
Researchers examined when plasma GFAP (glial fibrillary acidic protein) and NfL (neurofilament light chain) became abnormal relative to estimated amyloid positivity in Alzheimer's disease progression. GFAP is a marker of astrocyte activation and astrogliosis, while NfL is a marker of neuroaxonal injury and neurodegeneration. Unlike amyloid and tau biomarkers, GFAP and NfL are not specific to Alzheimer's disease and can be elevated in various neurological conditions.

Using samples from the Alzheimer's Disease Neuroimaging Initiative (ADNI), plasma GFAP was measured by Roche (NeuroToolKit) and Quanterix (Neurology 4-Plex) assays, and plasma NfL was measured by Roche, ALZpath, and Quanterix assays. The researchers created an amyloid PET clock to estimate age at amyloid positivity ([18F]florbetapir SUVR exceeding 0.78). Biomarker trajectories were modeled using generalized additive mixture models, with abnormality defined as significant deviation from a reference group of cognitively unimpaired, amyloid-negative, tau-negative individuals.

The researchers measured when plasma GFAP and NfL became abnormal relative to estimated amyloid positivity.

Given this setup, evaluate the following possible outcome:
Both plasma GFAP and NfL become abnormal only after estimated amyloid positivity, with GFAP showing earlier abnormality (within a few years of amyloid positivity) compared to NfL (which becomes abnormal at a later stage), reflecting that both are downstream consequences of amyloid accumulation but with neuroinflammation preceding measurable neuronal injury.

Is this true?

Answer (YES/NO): NO